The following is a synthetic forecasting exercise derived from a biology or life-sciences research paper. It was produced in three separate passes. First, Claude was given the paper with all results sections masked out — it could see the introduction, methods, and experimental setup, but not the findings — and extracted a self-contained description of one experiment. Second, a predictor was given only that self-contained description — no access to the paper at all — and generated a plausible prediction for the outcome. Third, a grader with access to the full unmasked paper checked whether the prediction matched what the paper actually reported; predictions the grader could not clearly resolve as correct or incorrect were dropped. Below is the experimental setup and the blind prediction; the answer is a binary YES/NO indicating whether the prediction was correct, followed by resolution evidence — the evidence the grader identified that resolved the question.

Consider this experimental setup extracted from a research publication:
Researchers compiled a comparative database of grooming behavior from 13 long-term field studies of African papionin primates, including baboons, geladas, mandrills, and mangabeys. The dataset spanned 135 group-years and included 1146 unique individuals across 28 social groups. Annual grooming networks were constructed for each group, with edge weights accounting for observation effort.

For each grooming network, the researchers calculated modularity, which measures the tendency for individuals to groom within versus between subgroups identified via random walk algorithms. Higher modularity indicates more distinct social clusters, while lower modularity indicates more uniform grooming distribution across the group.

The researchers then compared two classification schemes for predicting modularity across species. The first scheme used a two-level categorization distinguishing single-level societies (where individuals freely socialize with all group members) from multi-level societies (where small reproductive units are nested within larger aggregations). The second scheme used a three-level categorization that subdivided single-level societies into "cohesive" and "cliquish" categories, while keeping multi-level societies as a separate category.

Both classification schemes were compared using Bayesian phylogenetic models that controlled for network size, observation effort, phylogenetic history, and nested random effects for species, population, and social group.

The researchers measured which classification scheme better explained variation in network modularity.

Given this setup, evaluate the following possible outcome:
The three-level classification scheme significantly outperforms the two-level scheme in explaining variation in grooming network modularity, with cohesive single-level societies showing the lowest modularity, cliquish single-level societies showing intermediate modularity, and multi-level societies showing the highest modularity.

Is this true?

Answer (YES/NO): YES